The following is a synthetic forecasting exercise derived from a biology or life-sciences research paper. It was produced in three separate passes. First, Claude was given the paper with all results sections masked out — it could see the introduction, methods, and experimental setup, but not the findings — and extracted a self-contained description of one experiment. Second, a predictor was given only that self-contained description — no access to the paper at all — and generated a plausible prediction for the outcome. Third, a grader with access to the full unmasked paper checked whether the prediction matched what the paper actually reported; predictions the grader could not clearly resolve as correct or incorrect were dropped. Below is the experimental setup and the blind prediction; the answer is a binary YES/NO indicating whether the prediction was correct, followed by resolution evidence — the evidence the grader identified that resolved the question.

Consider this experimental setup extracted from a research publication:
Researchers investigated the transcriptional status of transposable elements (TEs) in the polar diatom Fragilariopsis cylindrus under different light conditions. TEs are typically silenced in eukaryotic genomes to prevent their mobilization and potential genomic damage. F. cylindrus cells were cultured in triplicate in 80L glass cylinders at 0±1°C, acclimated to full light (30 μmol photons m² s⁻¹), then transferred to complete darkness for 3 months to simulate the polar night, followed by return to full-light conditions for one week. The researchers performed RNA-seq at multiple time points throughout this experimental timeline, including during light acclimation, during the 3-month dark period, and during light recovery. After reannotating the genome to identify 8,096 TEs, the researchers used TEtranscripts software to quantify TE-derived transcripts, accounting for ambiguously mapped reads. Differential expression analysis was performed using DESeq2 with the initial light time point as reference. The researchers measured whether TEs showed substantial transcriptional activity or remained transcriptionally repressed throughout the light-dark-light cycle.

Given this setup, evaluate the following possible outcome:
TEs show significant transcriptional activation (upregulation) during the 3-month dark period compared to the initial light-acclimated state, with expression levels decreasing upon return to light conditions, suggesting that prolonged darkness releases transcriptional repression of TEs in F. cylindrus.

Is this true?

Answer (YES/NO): NO